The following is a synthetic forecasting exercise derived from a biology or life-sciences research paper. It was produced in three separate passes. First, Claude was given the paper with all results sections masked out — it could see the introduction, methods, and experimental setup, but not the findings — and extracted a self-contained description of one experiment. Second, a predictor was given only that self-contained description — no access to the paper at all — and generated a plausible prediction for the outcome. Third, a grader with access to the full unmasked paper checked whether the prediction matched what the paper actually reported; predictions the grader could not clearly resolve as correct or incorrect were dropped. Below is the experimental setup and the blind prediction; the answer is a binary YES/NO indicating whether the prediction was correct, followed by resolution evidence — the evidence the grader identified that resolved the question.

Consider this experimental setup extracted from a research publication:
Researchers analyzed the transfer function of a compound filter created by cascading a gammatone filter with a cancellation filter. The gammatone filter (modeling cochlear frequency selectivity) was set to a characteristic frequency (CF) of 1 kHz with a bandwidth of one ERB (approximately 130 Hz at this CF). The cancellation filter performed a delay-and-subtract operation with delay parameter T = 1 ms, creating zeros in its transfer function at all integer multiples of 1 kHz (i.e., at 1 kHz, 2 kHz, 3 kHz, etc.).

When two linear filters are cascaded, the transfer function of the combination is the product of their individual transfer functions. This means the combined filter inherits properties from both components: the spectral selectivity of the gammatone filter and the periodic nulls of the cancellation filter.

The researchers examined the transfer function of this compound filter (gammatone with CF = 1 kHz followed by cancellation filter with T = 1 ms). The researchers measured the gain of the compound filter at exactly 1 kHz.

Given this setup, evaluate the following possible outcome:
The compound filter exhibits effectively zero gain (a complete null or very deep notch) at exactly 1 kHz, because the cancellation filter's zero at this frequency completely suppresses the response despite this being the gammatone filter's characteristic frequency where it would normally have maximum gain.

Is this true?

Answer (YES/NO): YES